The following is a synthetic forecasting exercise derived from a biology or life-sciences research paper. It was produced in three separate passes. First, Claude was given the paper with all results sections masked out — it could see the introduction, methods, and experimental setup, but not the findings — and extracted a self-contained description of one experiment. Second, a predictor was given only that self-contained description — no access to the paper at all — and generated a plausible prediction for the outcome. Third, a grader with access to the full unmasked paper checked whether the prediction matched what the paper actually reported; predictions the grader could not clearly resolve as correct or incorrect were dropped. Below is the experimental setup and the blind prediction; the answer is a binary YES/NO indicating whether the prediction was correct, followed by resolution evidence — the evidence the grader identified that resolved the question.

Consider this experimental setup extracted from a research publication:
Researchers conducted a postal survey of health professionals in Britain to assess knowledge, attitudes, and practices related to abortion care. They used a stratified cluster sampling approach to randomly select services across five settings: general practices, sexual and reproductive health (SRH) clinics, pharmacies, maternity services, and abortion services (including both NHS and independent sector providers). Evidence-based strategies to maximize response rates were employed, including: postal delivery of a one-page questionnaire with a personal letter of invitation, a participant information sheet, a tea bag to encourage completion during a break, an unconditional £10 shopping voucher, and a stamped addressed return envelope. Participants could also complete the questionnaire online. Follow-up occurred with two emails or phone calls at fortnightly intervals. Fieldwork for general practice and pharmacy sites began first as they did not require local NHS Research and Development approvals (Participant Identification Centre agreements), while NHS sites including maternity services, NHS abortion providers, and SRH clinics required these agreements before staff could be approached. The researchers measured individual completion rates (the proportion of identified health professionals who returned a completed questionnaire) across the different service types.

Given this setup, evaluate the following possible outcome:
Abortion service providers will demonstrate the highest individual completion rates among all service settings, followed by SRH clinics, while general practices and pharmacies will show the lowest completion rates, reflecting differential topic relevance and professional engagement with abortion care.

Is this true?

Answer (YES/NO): NO